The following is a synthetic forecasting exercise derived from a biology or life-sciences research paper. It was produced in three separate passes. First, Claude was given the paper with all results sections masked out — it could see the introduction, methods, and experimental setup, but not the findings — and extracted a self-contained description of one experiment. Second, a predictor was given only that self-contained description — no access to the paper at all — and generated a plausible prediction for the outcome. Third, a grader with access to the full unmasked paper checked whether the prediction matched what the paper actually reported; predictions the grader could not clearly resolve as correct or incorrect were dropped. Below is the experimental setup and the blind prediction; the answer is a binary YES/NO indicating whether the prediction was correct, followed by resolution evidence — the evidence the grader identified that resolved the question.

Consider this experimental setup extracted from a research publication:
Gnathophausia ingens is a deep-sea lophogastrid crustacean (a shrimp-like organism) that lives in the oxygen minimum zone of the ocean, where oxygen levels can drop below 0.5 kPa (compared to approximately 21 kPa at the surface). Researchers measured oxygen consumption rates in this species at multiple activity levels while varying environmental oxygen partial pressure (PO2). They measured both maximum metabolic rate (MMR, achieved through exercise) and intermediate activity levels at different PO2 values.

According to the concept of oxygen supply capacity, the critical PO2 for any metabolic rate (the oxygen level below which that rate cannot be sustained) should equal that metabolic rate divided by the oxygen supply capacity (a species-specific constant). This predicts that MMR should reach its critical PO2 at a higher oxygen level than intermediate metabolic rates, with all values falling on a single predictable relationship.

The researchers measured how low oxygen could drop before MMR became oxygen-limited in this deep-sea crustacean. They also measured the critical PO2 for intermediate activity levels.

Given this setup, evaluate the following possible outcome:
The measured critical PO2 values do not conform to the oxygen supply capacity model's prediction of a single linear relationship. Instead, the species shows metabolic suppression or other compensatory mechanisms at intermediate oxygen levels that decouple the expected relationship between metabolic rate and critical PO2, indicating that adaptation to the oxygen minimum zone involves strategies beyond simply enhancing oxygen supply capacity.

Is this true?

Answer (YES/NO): NO